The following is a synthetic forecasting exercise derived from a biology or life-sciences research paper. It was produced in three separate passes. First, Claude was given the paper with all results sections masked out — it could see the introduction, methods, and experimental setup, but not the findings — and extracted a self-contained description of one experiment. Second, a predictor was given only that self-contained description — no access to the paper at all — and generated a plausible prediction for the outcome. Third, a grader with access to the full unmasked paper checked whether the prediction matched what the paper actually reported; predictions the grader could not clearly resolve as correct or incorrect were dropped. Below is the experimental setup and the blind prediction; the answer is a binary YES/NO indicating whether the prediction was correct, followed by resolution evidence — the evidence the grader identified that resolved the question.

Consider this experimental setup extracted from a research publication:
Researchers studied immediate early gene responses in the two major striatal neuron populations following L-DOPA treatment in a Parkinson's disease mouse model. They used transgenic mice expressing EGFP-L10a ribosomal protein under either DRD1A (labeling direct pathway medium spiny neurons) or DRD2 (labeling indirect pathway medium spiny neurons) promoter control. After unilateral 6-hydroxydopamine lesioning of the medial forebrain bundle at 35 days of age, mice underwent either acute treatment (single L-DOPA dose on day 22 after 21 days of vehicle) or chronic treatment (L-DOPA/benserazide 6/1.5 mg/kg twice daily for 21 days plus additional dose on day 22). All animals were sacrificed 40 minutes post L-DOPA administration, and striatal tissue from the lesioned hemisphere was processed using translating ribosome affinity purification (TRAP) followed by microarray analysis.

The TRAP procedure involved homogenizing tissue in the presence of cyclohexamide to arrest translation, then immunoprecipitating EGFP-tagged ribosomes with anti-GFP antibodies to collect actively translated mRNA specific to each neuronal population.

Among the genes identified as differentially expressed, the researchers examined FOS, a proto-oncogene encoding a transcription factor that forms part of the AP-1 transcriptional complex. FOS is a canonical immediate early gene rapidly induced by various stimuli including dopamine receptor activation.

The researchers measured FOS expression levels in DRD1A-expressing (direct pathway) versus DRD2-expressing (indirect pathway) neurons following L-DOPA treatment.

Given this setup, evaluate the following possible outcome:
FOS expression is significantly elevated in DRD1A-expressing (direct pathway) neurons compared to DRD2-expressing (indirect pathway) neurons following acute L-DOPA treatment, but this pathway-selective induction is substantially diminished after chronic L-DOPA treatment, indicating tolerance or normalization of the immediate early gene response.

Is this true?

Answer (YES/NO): NO